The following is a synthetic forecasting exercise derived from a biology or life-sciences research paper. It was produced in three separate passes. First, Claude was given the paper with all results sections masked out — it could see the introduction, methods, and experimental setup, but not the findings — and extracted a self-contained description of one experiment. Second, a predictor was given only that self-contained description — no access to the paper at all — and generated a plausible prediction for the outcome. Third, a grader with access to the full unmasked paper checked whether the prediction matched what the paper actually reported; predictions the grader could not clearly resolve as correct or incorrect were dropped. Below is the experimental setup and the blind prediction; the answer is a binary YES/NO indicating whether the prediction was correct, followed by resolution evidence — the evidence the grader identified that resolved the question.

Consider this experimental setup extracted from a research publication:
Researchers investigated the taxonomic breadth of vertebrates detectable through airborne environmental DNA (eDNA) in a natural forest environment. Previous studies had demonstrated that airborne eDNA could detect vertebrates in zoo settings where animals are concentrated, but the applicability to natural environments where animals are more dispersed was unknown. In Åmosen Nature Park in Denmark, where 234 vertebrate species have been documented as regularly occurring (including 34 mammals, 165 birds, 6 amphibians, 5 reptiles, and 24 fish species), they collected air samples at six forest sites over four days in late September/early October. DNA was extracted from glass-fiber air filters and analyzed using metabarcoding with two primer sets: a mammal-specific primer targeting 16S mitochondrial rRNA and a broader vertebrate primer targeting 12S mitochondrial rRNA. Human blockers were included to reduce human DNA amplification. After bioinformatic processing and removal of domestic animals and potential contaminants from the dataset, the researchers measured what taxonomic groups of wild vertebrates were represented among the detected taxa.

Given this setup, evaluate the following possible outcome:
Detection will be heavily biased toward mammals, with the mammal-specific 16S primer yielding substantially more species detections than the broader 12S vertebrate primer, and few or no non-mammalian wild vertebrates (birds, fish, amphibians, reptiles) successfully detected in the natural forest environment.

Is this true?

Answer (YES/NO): NO